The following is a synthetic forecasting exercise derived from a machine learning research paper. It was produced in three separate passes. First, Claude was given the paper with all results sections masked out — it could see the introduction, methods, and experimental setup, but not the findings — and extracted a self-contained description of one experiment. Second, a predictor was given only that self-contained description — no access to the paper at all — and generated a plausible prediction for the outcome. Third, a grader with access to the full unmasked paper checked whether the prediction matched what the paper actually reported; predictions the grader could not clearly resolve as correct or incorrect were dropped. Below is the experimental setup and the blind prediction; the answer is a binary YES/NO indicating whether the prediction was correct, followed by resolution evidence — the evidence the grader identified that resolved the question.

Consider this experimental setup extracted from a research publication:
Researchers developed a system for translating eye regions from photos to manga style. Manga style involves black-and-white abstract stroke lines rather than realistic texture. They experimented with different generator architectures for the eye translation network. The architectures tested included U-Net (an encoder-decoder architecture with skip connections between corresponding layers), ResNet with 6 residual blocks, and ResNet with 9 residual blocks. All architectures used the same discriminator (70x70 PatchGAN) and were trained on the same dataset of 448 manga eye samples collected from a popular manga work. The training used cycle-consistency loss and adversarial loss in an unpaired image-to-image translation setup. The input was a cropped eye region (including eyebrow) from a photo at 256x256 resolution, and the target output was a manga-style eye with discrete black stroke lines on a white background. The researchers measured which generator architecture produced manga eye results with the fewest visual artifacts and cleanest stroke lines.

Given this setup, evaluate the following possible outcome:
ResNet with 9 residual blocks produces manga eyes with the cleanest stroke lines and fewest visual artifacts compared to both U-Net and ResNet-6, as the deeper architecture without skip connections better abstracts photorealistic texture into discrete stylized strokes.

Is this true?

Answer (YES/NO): NO